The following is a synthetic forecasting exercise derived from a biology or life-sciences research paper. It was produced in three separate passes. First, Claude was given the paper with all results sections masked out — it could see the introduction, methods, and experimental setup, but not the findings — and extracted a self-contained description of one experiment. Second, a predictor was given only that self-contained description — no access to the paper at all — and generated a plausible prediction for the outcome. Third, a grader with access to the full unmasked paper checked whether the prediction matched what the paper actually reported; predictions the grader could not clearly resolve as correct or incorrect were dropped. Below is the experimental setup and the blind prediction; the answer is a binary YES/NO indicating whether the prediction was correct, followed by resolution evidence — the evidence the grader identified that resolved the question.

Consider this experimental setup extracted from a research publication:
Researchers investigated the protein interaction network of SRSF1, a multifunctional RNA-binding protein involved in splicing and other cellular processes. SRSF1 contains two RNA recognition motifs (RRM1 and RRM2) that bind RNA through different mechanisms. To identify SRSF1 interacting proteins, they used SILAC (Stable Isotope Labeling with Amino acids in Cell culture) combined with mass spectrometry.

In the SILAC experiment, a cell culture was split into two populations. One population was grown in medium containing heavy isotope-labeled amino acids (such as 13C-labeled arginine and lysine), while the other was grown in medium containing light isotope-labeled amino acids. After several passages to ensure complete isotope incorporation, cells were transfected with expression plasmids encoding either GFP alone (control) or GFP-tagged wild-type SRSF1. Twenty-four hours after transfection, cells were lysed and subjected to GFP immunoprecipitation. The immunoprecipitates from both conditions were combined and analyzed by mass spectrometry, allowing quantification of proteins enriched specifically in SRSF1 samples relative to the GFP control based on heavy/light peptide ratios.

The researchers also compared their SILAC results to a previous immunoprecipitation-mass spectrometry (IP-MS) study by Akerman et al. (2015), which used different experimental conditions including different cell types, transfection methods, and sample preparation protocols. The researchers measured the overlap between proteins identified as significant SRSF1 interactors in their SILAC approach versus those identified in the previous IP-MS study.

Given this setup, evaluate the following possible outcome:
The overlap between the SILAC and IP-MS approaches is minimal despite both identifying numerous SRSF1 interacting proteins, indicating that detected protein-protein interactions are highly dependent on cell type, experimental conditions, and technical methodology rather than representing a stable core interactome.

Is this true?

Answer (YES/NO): NO